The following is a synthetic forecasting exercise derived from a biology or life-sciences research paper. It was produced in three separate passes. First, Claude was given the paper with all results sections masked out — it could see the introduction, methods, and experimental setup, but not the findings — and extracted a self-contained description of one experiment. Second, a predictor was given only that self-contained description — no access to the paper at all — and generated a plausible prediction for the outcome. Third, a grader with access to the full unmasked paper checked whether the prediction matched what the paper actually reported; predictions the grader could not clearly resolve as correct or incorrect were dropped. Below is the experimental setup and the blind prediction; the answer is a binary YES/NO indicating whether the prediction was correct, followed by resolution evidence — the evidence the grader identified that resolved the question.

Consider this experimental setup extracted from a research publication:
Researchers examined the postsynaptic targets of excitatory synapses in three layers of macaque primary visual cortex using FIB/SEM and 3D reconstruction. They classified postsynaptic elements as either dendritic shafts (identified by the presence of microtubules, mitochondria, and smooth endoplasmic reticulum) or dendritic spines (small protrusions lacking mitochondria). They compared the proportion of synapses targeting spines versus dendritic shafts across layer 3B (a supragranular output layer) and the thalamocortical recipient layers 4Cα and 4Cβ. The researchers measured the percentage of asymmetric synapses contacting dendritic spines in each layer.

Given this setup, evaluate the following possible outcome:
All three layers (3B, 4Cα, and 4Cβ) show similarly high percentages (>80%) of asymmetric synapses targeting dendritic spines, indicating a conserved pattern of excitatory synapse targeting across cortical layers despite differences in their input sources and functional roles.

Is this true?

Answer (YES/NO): NO